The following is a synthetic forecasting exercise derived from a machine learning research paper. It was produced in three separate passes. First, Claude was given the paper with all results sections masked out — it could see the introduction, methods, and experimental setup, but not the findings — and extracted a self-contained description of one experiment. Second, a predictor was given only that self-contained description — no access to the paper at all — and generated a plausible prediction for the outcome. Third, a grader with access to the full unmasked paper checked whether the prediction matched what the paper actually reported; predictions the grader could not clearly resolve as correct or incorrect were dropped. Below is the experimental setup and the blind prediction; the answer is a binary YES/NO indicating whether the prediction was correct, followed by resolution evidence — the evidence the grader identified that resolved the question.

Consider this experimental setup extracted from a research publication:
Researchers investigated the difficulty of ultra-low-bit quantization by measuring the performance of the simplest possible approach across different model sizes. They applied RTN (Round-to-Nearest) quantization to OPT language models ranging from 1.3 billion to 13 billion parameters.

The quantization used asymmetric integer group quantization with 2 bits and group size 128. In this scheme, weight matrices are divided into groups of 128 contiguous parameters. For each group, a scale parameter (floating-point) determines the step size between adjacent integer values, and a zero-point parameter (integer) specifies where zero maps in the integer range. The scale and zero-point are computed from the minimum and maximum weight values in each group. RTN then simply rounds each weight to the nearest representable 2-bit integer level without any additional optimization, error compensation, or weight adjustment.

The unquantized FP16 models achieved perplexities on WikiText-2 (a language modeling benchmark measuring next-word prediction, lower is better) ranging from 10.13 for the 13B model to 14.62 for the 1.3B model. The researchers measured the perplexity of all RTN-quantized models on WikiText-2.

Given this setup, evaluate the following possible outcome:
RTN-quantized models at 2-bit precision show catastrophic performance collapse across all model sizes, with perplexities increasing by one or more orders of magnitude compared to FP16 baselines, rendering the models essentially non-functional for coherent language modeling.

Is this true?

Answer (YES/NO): YES